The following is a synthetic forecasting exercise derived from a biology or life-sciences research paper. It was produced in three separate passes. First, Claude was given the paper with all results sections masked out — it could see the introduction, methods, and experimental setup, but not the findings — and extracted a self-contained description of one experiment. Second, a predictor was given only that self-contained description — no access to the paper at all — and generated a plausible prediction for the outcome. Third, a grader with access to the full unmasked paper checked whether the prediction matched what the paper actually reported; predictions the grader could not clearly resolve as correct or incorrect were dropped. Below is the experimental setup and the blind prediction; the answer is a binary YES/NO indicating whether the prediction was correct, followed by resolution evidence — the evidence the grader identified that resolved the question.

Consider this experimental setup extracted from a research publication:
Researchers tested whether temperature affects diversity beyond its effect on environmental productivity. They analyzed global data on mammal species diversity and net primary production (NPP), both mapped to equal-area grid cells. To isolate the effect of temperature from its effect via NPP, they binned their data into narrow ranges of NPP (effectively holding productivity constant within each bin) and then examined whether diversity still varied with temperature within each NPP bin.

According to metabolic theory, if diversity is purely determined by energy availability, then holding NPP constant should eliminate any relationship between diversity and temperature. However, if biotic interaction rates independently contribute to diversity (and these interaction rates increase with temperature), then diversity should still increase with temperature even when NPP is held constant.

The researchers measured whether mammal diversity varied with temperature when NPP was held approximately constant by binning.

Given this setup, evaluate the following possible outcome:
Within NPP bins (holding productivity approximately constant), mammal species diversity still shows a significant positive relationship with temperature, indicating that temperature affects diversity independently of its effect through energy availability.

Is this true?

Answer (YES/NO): YES